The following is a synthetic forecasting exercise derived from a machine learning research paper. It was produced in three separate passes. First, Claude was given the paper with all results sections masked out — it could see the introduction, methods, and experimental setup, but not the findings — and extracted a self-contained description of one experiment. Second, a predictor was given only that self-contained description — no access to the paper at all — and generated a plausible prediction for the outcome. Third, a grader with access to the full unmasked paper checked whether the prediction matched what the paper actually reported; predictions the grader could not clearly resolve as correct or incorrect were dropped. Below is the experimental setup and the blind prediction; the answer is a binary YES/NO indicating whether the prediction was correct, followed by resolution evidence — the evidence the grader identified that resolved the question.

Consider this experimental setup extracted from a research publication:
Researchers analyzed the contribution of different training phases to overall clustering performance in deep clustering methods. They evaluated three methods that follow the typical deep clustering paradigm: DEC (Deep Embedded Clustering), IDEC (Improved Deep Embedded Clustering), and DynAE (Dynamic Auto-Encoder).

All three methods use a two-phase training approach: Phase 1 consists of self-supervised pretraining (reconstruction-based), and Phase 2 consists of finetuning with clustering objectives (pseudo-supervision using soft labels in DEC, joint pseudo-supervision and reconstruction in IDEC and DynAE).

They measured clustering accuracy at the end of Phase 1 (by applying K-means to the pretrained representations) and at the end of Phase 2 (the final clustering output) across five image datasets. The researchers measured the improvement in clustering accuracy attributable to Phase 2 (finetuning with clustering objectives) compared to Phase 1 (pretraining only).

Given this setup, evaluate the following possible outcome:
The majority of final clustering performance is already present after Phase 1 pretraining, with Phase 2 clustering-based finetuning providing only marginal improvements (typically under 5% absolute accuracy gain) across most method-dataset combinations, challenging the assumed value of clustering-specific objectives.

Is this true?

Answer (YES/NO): YES